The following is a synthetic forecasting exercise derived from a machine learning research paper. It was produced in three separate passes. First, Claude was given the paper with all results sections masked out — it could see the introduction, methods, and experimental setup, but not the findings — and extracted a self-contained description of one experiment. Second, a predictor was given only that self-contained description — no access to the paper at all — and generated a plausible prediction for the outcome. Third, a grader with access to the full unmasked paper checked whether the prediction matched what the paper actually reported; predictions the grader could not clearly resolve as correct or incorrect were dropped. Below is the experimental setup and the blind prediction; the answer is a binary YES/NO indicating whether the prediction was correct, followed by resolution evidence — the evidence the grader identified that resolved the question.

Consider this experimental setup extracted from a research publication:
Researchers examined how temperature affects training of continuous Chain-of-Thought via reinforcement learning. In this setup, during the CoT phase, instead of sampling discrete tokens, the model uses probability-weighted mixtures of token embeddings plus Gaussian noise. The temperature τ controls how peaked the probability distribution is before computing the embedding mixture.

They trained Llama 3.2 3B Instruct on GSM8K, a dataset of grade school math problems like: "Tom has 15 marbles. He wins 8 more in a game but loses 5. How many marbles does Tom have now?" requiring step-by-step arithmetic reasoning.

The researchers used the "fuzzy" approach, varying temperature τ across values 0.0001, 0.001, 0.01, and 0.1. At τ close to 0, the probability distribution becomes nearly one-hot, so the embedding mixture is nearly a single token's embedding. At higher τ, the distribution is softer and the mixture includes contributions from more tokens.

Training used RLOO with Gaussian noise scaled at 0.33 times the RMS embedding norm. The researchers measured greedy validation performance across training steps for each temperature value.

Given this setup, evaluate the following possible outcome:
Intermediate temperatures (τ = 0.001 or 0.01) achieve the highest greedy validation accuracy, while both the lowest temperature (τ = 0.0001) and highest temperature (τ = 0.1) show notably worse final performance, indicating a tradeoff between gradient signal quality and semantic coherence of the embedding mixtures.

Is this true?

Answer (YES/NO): NO